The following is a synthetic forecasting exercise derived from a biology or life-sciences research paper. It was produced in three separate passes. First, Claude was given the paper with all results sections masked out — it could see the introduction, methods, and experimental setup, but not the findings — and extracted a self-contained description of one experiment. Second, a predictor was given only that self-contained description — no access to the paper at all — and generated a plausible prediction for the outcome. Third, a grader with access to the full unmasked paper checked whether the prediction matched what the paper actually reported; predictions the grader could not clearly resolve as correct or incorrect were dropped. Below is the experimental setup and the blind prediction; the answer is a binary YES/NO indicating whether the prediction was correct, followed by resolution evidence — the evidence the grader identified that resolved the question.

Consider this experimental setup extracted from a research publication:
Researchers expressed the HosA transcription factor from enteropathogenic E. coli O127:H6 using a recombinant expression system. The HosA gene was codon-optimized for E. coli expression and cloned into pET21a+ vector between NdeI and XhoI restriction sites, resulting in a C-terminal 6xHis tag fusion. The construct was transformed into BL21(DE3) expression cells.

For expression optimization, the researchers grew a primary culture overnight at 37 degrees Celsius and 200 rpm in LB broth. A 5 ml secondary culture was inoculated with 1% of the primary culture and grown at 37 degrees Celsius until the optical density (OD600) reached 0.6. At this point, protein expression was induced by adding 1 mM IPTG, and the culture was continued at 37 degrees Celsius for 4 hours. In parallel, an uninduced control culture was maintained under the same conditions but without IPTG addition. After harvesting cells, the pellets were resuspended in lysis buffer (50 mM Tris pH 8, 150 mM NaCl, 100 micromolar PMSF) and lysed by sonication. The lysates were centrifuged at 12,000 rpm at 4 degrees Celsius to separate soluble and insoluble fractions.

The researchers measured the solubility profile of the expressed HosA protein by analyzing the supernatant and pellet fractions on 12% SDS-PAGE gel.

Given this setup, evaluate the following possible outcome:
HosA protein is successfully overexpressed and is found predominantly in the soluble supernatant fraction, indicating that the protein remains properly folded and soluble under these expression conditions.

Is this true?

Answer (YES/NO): YES